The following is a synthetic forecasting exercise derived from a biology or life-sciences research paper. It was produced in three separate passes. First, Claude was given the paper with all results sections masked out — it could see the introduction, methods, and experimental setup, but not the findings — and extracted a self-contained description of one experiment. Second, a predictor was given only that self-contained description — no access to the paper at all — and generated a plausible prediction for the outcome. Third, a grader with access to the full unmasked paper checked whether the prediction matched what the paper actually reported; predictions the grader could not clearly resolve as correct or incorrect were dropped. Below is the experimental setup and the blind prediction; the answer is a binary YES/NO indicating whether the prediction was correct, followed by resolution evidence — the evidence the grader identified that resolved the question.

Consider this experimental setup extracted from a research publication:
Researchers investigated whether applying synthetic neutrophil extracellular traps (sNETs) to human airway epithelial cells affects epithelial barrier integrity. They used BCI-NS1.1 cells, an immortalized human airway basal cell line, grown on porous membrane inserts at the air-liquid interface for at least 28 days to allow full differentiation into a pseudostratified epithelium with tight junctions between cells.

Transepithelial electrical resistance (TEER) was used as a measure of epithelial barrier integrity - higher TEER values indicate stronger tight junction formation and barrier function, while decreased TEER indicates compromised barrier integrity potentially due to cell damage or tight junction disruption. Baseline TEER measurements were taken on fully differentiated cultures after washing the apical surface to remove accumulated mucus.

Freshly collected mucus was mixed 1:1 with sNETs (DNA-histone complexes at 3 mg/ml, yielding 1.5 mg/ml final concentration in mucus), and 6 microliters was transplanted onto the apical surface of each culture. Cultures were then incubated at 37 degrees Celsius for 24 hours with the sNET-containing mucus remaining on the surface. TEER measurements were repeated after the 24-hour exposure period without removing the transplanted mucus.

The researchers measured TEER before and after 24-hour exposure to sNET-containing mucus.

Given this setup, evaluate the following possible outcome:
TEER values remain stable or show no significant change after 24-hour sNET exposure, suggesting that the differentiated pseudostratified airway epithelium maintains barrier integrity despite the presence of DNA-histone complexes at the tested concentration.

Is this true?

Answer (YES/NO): YES